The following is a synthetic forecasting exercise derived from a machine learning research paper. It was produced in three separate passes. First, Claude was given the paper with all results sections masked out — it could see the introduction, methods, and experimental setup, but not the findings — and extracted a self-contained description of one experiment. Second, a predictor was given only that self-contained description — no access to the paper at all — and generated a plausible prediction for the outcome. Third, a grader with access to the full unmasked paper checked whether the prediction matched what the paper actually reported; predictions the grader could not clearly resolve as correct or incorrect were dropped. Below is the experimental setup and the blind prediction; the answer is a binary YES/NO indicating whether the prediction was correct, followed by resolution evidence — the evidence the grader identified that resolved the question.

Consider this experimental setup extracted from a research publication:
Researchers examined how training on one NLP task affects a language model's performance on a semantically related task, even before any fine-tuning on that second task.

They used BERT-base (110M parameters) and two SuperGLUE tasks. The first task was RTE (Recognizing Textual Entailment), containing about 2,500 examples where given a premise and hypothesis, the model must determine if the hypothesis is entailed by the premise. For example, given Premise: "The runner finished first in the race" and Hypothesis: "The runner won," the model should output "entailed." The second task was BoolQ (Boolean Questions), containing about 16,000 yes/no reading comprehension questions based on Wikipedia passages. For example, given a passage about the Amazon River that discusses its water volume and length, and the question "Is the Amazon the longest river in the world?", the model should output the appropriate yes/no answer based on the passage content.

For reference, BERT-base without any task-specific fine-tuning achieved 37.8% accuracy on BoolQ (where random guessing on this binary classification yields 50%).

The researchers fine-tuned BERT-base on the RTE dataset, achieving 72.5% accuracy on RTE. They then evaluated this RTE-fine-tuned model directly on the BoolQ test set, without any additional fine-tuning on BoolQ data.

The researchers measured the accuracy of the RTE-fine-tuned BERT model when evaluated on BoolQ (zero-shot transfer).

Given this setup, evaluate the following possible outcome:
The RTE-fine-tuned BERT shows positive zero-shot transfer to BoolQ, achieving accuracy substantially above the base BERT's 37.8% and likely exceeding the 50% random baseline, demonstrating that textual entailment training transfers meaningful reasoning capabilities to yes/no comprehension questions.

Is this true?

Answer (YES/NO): YES